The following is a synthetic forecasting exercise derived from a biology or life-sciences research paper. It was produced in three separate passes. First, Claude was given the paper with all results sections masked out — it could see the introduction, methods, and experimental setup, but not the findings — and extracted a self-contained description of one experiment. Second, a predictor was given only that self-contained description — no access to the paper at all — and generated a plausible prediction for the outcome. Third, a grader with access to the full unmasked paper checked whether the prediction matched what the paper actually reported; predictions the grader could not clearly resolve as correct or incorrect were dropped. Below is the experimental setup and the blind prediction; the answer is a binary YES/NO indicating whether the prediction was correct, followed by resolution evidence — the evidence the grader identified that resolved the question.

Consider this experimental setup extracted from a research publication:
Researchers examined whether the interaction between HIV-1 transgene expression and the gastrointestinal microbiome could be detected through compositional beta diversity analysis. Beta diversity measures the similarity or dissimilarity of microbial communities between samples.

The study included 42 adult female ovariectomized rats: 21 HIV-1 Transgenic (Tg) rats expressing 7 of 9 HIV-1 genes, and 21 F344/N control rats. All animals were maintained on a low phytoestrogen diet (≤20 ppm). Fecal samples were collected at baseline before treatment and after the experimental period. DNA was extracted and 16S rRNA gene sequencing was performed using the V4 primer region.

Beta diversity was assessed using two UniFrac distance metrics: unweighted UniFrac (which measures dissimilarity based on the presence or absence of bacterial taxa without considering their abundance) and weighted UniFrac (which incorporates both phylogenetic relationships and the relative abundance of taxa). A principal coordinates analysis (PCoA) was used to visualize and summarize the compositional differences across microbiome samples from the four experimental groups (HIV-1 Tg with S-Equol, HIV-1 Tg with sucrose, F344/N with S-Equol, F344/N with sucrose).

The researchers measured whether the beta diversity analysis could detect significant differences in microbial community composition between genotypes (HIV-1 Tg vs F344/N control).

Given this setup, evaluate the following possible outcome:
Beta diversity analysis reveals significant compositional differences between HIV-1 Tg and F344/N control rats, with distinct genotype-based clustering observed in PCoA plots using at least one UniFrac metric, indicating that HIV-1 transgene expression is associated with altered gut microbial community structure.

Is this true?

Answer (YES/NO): YES